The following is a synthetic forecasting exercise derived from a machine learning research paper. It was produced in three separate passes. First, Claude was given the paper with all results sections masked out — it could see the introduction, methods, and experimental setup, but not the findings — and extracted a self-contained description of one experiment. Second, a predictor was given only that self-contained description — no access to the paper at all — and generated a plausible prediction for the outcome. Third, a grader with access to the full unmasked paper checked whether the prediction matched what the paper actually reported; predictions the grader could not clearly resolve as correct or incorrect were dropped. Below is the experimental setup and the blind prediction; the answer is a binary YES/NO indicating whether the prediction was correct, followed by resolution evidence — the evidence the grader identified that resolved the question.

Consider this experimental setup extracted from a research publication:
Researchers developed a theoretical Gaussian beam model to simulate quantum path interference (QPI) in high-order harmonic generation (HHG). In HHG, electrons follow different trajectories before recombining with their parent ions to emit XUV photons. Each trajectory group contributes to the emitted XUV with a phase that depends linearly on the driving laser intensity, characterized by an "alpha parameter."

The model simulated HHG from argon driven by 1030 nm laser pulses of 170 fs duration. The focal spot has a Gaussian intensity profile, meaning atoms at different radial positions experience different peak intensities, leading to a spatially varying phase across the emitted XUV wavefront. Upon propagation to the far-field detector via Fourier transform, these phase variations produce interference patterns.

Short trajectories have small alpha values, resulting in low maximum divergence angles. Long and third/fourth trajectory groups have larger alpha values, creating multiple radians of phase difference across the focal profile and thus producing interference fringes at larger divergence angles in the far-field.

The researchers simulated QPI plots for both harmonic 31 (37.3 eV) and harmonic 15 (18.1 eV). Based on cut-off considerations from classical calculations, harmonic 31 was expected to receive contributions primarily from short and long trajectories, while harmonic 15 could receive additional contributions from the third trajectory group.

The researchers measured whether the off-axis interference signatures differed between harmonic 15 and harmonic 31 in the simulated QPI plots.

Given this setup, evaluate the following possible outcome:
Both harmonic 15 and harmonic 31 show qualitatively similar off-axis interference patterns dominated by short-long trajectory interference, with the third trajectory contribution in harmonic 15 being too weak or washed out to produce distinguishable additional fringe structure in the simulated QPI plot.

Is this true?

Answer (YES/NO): NO